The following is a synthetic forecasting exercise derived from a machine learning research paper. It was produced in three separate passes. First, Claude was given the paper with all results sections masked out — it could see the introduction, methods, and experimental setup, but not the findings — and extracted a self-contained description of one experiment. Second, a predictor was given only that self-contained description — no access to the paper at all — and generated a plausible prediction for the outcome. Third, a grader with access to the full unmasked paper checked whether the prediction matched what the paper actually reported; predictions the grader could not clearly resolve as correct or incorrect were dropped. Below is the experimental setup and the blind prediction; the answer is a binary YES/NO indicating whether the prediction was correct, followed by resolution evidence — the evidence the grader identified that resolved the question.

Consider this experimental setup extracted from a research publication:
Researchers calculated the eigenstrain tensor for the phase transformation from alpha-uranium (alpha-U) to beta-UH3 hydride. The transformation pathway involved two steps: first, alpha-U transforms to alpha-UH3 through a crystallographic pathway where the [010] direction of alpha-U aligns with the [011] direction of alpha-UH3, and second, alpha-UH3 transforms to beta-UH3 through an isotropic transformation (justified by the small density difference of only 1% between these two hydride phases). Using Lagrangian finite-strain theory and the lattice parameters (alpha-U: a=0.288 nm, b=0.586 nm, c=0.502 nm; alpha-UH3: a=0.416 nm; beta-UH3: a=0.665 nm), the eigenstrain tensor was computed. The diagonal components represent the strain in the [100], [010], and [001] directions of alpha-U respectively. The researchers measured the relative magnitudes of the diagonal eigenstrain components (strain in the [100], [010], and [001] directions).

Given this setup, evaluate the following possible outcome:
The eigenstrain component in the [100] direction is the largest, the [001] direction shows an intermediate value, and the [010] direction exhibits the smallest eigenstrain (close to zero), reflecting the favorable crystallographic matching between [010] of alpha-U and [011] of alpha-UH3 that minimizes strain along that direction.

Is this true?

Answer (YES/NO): YES